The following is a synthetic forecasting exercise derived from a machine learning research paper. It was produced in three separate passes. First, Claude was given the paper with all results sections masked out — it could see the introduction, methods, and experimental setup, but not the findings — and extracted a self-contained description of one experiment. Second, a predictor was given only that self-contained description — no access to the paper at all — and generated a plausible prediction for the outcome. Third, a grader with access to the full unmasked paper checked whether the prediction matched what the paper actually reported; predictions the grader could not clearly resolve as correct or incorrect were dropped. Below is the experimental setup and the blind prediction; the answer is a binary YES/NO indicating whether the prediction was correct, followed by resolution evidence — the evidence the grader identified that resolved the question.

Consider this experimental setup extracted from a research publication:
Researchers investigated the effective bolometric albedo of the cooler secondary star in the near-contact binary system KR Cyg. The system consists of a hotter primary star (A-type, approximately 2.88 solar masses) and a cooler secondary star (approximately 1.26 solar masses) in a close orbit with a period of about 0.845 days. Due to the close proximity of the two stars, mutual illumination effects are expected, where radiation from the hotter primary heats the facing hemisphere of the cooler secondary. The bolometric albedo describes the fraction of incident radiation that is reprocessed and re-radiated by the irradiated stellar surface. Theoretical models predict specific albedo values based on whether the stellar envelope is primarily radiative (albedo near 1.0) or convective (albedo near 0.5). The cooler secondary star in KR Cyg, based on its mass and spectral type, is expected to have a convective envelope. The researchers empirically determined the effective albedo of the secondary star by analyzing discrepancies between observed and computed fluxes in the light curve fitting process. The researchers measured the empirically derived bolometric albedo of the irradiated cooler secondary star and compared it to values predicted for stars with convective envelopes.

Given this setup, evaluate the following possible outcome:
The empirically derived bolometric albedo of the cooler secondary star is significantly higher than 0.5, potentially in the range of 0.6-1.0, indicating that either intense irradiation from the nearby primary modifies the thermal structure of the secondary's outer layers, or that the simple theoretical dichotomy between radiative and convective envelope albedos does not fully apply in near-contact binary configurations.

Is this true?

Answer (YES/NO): NO